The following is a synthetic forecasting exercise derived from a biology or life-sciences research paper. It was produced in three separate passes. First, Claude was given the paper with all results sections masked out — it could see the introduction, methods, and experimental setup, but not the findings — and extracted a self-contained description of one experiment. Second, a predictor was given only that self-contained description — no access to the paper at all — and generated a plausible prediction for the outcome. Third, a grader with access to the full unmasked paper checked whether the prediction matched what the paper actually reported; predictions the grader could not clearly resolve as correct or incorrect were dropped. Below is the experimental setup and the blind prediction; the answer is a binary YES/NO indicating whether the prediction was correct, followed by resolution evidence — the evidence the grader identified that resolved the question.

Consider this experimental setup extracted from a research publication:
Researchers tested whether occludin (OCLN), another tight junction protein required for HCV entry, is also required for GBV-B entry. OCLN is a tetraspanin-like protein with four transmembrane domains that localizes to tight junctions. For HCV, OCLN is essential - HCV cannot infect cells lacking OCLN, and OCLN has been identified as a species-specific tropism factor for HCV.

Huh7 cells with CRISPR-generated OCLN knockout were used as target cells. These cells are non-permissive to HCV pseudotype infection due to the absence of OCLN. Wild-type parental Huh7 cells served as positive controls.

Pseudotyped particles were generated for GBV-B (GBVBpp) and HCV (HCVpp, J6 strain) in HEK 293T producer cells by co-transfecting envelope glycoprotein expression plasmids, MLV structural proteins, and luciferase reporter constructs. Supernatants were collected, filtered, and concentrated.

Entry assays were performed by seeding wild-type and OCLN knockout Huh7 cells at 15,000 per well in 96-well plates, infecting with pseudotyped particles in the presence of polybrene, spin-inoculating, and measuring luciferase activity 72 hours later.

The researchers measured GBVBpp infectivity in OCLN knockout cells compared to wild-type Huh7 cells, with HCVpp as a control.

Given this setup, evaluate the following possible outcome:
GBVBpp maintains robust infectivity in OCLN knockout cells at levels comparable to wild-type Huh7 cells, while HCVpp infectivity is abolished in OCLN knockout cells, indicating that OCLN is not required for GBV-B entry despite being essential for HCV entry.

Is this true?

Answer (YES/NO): YES